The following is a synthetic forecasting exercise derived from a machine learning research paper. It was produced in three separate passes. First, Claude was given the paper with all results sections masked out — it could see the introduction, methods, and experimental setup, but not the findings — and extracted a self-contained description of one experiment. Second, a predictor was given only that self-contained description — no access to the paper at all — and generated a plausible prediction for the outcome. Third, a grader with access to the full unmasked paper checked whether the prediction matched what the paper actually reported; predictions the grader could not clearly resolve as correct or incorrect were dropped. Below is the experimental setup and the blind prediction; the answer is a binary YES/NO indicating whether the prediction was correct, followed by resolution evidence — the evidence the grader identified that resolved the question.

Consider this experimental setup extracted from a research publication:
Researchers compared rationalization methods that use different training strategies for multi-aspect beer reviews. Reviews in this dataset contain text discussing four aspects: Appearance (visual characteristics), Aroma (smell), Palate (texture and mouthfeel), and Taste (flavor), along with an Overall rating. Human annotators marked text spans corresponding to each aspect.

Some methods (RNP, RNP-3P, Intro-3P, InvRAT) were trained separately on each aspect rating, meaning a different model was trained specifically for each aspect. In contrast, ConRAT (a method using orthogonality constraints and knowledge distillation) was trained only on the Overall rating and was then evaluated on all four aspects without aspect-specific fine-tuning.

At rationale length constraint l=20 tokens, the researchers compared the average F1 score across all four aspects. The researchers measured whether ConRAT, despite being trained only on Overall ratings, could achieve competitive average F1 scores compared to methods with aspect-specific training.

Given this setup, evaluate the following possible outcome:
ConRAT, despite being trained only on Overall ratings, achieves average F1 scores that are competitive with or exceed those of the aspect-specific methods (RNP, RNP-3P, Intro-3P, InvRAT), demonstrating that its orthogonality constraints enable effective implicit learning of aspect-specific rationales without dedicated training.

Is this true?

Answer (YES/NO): YES